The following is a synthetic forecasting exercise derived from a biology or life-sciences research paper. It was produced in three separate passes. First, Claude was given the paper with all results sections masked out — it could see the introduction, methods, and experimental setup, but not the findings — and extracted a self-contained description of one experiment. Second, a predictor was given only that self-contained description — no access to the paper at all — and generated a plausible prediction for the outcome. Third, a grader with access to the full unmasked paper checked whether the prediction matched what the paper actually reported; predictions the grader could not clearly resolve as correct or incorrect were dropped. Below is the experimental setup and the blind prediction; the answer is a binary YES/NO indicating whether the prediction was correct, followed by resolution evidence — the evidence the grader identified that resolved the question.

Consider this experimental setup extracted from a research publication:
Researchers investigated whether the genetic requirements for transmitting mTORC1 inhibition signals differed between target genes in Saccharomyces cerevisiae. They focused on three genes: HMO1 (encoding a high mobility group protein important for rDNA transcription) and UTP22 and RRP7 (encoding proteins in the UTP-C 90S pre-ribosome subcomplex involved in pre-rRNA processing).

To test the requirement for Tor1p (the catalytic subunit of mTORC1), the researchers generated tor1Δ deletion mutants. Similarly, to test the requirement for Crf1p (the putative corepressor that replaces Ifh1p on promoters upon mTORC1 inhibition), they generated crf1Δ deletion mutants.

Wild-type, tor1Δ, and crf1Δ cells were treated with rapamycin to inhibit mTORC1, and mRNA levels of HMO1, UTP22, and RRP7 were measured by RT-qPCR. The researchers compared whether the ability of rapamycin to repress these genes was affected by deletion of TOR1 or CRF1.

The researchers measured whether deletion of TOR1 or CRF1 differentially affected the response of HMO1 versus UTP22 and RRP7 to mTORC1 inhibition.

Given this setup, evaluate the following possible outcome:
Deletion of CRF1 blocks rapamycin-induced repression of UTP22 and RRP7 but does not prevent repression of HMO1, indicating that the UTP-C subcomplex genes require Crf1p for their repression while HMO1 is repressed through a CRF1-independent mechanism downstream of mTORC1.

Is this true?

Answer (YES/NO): NO